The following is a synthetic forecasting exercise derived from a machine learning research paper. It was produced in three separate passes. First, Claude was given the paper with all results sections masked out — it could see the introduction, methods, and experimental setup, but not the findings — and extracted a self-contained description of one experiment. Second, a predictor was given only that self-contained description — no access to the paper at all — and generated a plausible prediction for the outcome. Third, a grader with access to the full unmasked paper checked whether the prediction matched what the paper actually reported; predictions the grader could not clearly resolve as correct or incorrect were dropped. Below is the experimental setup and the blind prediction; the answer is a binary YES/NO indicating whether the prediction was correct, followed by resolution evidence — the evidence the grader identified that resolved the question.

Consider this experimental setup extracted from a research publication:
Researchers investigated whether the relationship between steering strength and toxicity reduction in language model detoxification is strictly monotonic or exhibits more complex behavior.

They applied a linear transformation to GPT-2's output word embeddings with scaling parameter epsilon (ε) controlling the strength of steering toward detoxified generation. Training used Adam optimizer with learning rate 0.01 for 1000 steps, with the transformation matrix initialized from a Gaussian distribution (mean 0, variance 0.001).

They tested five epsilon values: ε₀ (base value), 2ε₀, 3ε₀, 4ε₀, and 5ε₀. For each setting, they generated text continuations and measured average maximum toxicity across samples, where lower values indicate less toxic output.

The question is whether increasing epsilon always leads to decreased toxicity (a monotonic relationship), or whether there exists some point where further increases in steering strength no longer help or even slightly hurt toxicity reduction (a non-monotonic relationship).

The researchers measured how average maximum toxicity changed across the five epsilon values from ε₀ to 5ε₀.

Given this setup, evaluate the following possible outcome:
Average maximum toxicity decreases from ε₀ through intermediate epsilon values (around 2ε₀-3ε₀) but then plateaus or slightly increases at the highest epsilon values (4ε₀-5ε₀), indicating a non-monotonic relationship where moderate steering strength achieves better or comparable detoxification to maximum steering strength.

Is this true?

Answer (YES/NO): NO